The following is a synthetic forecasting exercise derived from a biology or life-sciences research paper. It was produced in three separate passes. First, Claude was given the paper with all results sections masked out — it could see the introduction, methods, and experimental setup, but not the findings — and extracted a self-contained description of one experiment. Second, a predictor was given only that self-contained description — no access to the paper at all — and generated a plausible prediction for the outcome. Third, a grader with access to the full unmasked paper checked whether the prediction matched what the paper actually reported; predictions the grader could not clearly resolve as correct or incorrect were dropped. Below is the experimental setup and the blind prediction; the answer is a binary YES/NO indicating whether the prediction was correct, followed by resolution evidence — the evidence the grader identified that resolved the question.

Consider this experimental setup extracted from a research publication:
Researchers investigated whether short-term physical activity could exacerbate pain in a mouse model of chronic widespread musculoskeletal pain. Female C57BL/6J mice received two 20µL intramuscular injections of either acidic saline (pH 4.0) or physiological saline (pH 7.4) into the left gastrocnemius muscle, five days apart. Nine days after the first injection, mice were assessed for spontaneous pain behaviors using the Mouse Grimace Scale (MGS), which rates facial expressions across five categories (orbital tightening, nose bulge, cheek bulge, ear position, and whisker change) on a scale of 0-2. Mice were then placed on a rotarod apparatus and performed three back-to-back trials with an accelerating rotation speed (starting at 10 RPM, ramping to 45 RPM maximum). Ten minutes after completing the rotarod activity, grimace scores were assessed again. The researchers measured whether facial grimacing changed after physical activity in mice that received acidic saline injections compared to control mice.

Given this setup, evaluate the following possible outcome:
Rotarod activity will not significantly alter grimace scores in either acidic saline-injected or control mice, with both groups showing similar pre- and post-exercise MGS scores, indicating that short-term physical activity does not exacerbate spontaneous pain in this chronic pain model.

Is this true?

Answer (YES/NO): NO